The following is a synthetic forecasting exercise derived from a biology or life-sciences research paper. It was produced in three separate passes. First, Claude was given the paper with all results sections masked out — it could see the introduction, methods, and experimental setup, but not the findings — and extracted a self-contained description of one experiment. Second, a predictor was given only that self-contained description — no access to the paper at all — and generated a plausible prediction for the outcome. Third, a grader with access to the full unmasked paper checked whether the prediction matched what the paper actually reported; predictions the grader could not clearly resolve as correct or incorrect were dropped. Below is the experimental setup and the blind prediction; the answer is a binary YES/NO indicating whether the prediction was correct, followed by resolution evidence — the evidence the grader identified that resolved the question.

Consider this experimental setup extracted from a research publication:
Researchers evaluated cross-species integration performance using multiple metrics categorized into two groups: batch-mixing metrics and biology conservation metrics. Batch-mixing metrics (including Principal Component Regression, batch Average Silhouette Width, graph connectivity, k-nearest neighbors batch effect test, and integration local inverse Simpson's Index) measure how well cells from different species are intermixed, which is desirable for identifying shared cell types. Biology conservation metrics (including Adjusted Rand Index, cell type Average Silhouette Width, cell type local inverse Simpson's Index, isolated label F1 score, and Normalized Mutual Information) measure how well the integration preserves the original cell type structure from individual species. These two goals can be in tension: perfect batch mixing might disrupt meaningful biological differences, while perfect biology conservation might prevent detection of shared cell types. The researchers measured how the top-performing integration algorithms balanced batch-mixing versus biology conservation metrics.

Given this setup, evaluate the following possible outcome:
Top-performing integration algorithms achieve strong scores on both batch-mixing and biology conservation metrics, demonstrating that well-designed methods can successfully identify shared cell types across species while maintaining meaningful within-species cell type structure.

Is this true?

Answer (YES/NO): YES